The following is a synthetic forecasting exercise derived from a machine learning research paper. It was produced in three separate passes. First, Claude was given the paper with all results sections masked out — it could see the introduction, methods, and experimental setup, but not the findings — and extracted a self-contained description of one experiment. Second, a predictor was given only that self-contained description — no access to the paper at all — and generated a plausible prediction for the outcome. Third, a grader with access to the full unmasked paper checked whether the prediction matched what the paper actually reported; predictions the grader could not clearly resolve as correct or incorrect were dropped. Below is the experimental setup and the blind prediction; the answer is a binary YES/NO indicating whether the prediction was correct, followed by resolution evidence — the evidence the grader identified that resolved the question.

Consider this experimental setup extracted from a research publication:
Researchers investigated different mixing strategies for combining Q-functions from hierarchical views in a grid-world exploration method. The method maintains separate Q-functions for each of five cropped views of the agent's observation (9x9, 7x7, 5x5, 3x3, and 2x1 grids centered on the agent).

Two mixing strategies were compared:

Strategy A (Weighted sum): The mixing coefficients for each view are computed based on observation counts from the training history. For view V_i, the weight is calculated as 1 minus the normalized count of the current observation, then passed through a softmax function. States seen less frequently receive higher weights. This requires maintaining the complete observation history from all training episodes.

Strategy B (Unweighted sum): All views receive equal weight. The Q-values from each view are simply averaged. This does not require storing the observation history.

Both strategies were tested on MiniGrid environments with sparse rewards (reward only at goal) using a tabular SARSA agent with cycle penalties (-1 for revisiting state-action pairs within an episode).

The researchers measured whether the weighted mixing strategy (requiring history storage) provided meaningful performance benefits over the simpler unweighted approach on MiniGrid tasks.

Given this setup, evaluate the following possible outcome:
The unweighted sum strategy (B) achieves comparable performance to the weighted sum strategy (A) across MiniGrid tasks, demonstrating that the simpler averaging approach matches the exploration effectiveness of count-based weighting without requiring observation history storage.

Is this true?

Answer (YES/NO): NO